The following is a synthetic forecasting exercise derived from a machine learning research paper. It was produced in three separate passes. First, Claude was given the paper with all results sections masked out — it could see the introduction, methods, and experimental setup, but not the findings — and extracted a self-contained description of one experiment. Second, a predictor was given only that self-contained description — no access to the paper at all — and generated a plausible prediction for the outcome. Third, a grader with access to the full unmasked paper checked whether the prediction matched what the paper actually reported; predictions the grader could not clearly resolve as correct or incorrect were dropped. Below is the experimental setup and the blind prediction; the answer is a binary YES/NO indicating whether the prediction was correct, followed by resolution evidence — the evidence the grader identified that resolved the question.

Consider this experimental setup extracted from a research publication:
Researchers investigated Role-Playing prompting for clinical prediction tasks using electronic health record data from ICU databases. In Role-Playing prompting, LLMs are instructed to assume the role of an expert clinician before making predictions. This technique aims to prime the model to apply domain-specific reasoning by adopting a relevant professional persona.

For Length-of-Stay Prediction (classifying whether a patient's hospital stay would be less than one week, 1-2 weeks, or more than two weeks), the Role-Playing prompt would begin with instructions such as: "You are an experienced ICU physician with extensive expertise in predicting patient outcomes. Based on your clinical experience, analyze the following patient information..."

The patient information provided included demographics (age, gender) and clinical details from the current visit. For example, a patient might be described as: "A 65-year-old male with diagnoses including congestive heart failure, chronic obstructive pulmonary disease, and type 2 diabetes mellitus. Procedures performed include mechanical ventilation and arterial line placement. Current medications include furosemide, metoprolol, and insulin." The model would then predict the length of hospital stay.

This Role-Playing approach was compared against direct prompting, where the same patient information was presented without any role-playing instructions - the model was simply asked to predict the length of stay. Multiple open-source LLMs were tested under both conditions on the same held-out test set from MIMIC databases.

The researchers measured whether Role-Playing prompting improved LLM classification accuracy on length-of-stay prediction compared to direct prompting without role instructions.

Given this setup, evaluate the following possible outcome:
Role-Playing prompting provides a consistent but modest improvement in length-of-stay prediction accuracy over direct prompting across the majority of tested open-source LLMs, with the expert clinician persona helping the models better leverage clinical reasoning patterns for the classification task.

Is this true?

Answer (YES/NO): NO